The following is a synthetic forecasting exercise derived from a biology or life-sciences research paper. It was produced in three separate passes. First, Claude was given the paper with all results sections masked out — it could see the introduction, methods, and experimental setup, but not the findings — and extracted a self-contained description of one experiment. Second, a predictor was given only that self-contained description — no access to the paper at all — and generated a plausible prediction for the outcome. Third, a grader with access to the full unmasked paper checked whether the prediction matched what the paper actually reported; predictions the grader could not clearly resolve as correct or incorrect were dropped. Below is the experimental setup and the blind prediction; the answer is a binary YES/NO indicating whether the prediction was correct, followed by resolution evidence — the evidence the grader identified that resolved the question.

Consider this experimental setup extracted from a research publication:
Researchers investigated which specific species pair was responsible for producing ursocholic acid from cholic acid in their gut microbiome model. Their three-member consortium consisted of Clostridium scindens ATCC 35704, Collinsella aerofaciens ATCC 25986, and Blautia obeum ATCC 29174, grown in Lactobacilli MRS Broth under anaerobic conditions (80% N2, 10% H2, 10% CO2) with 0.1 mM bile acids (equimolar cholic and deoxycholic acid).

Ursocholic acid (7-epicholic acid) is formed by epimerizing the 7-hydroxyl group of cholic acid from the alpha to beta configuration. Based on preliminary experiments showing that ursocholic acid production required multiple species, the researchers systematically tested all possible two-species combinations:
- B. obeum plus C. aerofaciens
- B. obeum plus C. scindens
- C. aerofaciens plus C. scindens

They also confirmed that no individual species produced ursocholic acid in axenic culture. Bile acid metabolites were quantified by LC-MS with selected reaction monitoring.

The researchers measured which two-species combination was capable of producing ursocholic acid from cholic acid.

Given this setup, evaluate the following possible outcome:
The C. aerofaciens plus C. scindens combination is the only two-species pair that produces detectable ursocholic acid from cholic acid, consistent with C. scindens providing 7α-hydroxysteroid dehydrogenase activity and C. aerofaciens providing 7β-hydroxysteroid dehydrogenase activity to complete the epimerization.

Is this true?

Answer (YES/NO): NO